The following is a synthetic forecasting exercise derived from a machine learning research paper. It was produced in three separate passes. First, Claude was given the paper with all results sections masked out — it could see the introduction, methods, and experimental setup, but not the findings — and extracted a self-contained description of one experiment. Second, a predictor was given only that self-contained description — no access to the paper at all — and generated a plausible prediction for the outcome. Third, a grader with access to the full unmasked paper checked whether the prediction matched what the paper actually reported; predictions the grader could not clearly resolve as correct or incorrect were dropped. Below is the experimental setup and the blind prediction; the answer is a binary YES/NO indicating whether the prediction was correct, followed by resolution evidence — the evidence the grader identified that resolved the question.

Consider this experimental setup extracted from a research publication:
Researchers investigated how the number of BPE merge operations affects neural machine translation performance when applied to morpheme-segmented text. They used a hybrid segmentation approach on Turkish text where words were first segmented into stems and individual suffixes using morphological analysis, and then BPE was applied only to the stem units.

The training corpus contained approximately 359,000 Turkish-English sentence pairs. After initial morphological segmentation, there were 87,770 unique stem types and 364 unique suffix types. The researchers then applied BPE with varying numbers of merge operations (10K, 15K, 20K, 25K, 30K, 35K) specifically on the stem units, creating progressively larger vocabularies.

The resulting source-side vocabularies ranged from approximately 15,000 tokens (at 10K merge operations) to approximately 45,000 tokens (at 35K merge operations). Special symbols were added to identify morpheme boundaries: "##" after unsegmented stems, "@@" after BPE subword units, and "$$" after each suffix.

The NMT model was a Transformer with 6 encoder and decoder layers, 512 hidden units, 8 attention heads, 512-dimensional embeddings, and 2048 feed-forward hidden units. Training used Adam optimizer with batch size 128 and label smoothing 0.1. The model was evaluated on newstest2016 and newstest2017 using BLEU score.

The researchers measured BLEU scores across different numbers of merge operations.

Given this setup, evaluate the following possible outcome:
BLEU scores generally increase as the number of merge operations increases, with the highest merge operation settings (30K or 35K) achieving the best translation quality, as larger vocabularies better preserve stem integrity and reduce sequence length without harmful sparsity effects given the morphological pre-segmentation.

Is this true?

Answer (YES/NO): NO